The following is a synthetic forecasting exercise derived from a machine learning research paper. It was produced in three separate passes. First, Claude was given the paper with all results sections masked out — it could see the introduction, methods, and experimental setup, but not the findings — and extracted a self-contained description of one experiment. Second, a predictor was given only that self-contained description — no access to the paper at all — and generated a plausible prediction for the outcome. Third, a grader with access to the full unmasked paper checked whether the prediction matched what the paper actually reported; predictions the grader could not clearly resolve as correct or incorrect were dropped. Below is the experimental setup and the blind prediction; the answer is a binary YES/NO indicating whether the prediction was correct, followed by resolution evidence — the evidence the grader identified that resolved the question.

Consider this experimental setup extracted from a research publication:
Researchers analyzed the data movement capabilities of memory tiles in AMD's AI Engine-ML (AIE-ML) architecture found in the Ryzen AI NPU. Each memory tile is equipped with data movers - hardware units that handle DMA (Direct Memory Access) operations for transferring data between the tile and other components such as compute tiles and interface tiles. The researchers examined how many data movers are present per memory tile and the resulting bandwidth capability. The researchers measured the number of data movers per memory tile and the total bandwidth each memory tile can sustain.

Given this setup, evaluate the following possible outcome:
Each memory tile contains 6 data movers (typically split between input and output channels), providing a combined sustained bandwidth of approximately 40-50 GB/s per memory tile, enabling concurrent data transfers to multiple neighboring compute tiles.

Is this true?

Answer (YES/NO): NO